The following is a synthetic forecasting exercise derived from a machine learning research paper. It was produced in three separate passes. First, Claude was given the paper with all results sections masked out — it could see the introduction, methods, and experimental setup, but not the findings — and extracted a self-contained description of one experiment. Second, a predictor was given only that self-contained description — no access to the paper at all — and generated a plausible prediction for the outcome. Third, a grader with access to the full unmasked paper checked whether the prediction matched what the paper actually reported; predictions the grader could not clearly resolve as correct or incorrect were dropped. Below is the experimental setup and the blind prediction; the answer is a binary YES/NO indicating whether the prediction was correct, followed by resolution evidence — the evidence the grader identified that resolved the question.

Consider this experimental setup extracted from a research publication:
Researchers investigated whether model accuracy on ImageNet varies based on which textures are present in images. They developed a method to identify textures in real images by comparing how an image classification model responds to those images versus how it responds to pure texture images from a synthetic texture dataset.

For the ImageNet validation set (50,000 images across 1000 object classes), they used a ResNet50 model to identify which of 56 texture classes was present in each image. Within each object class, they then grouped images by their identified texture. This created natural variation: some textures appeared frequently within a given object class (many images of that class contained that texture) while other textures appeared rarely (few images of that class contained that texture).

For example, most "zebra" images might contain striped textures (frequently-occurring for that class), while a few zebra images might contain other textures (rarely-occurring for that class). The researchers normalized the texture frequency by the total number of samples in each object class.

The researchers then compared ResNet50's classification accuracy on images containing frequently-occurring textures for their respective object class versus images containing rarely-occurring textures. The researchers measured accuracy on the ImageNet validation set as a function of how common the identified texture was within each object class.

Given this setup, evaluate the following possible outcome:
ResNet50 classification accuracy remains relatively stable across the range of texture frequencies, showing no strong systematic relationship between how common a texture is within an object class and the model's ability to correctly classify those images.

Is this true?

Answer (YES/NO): NO